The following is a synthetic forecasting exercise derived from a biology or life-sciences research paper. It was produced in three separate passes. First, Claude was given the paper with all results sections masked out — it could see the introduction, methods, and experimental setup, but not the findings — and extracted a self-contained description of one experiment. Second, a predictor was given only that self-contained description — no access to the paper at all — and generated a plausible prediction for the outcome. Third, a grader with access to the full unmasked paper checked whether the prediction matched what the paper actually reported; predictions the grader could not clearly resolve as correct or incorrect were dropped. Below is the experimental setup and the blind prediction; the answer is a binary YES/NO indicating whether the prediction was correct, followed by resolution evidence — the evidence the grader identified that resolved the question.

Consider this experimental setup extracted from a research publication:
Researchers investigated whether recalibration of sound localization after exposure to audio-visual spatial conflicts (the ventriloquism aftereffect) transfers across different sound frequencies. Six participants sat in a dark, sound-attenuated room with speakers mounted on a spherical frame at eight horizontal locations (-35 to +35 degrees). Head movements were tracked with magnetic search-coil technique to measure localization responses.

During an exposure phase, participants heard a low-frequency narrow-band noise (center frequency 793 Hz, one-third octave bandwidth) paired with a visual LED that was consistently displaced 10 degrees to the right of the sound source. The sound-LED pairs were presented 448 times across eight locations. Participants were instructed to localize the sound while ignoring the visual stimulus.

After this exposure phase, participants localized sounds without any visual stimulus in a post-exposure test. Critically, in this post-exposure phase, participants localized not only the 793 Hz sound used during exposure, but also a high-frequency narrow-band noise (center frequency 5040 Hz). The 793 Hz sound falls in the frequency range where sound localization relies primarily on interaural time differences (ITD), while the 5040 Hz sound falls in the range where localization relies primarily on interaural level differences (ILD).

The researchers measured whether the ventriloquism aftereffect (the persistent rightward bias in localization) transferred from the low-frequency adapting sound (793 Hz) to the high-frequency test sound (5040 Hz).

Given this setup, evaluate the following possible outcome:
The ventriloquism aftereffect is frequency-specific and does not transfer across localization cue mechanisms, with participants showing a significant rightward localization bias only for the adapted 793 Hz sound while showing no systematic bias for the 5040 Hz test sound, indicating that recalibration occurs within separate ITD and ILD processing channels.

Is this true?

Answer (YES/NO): NO